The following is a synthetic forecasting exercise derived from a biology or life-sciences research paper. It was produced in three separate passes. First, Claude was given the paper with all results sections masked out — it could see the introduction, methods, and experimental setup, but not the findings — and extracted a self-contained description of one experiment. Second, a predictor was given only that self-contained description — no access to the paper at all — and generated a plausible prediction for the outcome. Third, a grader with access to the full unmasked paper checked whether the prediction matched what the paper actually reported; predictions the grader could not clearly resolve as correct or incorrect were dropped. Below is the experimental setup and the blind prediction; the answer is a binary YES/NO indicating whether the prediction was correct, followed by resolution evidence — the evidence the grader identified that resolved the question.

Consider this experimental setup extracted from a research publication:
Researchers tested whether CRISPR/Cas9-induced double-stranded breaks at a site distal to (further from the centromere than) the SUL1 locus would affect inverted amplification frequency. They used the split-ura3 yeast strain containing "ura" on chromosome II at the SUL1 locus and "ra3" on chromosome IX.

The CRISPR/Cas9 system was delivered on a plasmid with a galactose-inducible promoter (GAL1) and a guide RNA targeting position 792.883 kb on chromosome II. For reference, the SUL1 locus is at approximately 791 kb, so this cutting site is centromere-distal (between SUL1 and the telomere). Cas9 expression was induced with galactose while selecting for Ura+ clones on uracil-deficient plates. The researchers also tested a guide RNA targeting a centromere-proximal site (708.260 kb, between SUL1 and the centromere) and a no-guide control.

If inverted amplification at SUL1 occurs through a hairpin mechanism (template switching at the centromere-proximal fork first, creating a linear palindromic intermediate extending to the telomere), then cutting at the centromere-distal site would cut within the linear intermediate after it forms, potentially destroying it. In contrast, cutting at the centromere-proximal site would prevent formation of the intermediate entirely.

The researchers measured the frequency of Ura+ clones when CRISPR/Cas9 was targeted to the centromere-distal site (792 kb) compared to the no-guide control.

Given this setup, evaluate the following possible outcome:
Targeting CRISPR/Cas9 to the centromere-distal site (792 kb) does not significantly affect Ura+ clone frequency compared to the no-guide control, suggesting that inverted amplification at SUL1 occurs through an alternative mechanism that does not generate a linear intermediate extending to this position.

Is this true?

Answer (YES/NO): NO